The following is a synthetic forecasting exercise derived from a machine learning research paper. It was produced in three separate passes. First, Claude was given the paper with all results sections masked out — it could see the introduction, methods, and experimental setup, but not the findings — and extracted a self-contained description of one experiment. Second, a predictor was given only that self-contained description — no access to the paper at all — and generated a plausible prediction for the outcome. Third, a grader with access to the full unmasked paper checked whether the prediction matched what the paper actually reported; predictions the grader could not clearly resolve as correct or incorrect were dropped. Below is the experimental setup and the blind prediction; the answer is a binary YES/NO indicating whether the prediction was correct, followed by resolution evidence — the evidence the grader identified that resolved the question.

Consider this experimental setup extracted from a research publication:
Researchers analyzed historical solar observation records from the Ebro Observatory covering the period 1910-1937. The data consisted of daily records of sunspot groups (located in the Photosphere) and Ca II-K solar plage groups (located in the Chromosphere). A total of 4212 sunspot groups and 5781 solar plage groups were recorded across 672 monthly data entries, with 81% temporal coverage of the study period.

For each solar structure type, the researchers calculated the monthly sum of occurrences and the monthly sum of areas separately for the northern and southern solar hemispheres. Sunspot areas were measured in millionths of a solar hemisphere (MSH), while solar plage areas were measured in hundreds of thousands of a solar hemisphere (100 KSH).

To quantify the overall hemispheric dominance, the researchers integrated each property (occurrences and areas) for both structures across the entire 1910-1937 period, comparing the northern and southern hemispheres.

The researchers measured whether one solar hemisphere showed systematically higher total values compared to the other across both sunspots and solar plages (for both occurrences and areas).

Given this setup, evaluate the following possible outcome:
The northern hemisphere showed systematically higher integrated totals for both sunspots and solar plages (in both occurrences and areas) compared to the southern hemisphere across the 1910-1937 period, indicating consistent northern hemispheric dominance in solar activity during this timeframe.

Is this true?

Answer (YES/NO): YES